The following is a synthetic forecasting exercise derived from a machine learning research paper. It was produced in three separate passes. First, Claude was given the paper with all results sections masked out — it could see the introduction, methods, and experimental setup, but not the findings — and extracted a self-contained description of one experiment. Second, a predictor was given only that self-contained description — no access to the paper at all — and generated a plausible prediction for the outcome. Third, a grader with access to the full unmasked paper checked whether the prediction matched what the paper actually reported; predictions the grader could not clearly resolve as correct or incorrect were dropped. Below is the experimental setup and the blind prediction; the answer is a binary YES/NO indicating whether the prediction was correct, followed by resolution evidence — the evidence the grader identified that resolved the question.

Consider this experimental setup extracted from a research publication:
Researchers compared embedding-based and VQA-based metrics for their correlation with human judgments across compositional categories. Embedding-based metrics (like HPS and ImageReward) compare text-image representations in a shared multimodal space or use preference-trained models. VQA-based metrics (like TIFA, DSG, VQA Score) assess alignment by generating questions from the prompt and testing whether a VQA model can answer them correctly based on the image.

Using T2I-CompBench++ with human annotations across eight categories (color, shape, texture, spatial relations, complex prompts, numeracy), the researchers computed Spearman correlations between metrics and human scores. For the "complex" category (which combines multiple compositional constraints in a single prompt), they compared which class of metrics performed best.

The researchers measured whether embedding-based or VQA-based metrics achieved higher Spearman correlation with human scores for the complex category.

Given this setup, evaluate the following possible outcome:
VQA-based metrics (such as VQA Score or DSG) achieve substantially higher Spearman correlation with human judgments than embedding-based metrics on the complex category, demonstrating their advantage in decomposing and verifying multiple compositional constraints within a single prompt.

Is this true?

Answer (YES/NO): YES